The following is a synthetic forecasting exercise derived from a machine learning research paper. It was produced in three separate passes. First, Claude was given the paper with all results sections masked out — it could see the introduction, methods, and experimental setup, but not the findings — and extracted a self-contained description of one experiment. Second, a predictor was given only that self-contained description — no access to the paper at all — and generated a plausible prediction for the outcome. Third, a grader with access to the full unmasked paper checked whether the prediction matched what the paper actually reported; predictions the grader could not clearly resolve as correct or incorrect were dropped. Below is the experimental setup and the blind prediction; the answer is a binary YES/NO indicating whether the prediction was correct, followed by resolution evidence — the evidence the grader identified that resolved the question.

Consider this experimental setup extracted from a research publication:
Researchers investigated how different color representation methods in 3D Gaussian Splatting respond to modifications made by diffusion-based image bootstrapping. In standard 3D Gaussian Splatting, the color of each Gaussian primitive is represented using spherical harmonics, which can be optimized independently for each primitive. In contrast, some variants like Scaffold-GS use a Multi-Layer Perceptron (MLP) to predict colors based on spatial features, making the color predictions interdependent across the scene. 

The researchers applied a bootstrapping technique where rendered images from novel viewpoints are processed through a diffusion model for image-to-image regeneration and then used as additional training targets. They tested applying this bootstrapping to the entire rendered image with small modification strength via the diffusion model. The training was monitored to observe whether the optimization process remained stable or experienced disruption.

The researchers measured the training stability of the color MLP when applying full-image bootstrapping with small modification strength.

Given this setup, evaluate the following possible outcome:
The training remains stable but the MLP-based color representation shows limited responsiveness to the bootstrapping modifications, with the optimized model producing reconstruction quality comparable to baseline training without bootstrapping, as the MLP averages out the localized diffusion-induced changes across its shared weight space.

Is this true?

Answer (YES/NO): NO